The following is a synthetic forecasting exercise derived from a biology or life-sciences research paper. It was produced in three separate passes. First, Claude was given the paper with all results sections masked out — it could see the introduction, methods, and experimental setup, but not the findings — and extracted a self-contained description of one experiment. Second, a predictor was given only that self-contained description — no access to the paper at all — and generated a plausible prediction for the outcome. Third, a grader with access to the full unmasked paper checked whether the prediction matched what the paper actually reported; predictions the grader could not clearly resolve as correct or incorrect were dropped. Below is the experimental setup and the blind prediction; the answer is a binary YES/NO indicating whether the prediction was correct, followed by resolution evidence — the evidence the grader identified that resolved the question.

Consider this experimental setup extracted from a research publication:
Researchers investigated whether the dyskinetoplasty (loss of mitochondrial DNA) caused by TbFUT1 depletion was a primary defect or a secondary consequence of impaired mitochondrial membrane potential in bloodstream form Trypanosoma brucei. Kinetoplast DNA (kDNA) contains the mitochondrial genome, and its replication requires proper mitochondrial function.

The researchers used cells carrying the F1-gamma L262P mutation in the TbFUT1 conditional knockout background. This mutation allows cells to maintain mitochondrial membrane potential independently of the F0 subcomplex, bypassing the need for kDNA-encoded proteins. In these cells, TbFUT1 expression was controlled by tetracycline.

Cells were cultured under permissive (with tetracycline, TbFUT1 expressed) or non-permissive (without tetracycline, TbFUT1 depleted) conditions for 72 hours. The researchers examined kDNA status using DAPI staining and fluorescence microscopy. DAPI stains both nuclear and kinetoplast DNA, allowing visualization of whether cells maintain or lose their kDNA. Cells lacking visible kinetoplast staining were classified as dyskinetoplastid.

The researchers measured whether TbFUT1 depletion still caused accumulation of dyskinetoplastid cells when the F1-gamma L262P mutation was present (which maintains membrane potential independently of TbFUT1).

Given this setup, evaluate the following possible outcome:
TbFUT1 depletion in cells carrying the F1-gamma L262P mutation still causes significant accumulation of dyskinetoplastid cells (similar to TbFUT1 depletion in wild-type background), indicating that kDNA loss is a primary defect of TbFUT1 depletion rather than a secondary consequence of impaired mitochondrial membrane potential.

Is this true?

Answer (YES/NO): NO